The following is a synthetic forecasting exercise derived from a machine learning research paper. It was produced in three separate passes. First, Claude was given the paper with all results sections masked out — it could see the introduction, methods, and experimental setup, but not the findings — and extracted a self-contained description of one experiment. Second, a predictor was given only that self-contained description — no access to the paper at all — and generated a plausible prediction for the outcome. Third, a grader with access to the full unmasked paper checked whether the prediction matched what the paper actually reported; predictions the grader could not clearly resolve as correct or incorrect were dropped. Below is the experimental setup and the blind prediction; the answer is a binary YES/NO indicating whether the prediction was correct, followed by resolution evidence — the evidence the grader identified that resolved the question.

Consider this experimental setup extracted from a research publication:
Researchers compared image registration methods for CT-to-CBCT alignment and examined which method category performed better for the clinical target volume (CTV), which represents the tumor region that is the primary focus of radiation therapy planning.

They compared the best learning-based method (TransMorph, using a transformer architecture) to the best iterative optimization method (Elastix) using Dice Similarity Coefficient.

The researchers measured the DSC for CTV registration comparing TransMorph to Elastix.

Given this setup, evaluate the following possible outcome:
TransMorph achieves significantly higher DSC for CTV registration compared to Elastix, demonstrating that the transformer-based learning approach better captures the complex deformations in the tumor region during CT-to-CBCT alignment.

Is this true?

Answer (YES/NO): NO